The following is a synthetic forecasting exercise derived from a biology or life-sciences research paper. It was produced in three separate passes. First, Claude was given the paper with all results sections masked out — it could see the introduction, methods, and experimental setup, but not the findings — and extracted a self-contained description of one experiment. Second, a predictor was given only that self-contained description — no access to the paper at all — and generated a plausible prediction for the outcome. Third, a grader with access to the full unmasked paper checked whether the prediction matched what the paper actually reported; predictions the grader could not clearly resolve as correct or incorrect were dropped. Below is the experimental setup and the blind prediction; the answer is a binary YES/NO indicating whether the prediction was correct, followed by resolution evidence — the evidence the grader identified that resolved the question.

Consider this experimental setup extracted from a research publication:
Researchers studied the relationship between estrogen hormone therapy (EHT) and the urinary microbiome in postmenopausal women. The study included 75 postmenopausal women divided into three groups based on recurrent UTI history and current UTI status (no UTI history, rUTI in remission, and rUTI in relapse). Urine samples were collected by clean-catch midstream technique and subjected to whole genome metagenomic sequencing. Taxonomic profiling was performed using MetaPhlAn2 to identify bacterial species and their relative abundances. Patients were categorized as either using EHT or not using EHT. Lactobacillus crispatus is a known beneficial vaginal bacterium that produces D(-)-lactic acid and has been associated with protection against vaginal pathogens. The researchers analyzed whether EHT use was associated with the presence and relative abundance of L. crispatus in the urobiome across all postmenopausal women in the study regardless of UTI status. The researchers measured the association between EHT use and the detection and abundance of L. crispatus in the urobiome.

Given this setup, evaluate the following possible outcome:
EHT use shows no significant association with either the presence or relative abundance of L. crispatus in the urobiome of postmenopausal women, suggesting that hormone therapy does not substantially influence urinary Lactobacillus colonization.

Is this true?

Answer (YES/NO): NO